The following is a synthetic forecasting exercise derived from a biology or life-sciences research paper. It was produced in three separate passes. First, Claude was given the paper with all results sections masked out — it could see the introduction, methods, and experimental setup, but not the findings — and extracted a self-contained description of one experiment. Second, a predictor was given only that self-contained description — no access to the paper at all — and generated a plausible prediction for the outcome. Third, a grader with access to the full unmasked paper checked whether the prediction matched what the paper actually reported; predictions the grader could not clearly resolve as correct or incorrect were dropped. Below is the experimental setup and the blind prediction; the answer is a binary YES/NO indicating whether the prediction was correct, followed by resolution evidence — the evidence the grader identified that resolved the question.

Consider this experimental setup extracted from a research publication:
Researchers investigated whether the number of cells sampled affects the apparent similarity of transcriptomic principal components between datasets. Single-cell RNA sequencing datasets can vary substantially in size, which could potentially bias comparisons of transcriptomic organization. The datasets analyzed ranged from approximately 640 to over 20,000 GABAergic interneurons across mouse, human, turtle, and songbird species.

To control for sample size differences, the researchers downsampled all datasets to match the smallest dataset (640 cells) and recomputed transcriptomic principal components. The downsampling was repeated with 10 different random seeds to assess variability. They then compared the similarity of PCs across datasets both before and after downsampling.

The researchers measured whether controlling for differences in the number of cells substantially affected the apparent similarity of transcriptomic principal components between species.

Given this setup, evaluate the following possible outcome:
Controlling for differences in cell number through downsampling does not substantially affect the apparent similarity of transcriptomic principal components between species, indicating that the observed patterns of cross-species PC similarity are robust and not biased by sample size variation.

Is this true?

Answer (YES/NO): YES